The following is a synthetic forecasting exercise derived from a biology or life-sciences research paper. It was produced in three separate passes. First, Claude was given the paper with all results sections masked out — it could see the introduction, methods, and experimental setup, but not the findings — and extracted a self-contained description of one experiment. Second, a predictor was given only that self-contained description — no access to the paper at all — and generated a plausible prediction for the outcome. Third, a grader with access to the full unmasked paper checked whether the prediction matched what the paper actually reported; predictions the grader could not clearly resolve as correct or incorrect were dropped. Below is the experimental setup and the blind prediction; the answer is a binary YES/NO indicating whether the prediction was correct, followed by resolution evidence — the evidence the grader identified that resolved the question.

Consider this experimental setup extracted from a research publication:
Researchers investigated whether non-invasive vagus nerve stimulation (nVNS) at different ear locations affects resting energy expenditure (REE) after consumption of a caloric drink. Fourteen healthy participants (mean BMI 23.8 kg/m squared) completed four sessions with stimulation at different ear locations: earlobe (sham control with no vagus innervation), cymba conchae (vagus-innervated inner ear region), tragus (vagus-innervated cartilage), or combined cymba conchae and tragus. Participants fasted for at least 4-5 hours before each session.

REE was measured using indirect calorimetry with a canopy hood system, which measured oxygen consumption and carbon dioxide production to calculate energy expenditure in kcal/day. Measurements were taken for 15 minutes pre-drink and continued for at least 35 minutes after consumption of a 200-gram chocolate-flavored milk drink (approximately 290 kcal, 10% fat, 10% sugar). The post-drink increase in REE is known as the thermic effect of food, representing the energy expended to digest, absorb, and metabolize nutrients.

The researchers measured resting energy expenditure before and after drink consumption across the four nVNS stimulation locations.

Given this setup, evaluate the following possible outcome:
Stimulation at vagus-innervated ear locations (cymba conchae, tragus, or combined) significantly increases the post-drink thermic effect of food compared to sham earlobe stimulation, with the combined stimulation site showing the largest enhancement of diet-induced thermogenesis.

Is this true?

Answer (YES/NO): NO